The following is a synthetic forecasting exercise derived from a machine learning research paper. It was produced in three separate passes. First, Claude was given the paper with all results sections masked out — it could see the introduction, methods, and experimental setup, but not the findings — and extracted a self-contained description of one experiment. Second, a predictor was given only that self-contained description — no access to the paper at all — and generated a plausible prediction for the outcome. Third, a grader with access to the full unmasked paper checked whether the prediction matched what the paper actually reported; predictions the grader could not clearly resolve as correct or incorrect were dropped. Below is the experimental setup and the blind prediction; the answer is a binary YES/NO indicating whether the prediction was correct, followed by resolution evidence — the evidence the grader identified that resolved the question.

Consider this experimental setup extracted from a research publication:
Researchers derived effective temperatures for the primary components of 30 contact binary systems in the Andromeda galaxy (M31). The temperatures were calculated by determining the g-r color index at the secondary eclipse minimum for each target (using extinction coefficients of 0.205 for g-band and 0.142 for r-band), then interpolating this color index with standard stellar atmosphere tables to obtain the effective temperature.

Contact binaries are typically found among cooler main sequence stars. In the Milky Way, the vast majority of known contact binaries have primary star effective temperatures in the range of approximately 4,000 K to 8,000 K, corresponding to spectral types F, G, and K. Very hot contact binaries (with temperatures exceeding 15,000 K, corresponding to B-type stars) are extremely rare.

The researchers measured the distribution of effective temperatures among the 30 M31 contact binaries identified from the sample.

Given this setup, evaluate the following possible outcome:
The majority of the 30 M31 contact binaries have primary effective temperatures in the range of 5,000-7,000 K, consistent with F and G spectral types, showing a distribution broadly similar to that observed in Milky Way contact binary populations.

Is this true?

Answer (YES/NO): NO